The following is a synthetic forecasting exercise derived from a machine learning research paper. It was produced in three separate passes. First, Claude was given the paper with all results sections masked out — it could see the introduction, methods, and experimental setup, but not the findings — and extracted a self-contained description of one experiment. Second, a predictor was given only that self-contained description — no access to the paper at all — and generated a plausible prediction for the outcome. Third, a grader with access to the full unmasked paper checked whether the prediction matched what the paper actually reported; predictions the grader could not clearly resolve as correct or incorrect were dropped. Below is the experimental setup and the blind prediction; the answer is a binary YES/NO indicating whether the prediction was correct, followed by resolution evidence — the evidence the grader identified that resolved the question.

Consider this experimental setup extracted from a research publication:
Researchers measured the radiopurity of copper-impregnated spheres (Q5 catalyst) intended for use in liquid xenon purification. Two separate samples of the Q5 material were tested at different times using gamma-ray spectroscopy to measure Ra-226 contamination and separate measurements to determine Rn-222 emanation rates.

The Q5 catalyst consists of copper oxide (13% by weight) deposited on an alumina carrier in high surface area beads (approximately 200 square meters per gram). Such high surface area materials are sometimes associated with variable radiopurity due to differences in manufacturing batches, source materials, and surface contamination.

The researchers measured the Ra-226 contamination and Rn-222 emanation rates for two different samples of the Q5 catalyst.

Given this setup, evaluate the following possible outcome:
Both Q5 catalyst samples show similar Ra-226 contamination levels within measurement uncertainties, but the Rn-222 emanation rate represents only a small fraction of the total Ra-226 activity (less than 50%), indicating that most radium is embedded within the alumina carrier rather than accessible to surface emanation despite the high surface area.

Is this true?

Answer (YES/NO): NO